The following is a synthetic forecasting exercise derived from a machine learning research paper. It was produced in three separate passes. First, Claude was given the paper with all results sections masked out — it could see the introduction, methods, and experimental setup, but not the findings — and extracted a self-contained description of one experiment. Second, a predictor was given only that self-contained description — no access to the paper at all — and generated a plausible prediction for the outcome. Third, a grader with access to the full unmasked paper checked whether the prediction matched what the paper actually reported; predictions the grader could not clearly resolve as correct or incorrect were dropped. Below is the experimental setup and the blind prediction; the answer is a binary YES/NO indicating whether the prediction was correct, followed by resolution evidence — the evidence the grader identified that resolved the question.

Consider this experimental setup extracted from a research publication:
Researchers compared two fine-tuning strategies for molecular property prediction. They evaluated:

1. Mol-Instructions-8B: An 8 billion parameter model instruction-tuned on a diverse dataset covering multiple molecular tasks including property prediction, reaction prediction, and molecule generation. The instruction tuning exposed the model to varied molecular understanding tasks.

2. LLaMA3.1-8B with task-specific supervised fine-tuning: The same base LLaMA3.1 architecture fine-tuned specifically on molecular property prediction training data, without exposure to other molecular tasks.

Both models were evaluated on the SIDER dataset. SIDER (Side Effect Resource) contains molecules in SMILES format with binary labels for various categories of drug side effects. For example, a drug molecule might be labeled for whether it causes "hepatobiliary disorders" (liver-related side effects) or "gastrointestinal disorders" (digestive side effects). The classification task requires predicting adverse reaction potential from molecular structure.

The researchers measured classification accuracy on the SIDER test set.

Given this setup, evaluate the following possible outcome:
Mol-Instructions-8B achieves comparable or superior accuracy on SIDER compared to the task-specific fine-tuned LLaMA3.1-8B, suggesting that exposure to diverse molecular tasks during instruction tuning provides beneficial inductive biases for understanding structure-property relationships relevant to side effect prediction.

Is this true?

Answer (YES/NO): NO